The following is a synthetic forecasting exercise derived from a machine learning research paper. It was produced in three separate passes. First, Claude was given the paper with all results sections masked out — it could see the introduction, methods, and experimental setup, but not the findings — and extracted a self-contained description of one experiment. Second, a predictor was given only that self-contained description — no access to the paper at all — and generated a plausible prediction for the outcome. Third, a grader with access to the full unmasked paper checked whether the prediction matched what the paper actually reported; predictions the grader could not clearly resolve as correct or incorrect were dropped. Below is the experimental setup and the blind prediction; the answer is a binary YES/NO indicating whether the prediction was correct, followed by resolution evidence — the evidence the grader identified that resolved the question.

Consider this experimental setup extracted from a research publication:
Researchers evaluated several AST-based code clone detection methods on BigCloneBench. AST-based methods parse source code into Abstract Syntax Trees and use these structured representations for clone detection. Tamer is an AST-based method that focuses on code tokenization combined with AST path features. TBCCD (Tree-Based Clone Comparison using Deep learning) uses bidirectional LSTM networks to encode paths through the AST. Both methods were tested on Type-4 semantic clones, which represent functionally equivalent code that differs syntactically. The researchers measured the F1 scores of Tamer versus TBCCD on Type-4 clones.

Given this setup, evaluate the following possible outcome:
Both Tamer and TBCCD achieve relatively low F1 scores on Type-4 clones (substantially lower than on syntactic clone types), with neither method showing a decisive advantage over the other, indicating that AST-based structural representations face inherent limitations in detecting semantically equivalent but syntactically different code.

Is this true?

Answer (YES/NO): NO